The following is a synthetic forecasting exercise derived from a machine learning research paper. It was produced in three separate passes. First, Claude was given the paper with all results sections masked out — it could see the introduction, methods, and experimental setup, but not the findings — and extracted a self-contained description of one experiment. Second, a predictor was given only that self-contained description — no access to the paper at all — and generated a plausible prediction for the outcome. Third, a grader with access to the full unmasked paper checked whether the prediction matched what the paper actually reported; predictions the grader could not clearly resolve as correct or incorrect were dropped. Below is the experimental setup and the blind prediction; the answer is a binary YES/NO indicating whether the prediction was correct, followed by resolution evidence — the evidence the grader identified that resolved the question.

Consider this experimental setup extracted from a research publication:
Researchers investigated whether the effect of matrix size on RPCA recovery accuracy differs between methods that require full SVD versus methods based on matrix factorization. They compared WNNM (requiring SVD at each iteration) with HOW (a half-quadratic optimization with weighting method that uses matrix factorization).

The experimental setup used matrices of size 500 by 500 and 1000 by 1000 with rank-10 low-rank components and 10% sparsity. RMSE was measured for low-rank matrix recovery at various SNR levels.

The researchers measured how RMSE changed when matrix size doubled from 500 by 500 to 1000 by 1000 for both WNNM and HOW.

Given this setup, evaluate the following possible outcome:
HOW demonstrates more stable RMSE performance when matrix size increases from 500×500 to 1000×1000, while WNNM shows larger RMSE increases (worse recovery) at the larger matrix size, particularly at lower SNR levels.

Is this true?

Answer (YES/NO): NO